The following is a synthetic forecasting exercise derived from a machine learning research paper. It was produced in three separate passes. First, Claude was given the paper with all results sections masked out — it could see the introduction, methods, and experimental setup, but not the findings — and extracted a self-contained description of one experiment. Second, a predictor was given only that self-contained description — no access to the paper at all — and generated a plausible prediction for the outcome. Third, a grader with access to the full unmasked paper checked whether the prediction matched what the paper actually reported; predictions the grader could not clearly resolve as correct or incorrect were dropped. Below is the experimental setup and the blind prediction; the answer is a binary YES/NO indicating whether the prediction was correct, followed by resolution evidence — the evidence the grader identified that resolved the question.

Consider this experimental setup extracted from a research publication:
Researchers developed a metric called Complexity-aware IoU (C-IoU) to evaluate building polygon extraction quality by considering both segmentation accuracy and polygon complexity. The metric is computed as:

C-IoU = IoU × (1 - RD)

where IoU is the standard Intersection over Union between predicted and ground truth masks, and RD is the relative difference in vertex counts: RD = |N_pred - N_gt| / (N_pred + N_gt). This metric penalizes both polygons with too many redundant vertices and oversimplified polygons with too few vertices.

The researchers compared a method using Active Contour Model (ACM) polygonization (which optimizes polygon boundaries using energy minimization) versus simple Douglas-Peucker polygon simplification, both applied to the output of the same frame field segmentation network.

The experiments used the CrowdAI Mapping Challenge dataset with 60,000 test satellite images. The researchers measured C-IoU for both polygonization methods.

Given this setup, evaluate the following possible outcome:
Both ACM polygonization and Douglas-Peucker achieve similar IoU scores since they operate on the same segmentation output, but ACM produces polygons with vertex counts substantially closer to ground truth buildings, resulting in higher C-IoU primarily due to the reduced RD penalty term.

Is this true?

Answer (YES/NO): YES